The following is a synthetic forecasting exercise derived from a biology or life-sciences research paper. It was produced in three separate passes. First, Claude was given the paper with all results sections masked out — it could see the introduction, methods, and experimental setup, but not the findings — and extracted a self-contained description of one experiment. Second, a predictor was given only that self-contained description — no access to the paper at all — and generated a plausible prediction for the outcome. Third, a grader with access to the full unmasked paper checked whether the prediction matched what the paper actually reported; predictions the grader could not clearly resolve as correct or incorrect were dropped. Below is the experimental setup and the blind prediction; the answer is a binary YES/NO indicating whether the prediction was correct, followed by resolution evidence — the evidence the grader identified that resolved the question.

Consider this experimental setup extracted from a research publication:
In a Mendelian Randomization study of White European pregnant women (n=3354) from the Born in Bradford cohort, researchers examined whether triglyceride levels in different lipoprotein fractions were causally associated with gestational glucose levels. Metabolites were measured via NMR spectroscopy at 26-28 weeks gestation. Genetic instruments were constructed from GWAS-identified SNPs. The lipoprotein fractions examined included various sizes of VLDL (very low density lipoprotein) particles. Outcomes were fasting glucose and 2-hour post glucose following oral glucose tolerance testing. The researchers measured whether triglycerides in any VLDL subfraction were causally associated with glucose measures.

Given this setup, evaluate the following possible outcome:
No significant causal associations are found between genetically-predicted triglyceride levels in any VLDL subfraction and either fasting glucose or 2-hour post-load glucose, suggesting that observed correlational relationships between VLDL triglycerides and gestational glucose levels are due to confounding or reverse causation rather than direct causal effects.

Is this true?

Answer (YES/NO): NO